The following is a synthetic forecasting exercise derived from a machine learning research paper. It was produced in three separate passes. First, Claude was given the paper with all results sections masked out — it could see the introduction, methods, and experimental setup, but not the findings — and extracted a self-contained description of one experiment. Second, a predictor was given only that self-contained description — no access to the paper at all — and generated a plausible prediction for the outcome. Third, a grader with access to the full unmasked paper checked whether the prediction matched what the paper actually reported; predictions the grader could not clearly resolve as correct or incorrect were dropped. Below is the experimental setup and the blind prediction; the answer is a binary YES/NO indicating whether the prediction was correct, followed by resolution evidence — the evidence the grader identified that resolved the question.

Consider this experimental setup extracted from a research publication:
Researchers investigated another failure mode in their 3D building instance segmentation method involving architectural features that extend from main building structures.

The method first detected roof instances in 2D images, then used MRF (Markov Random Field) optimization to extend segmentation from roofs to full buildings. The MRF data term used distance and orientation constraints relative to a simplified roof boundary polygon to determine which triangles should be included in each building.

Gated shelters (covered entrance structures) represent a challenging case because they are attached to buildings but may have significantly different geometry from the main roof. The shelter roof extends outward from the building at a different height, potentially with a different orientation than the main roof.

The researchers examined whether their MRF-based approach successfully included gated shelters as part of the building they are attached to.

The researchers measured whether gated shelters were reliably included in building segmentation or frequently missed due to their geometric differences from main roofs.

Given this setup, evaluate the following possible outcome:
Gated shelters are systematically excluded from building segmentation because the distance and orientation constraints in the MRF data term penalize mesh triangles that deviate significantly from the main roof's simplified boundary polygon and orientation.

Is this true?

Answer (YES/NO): NO